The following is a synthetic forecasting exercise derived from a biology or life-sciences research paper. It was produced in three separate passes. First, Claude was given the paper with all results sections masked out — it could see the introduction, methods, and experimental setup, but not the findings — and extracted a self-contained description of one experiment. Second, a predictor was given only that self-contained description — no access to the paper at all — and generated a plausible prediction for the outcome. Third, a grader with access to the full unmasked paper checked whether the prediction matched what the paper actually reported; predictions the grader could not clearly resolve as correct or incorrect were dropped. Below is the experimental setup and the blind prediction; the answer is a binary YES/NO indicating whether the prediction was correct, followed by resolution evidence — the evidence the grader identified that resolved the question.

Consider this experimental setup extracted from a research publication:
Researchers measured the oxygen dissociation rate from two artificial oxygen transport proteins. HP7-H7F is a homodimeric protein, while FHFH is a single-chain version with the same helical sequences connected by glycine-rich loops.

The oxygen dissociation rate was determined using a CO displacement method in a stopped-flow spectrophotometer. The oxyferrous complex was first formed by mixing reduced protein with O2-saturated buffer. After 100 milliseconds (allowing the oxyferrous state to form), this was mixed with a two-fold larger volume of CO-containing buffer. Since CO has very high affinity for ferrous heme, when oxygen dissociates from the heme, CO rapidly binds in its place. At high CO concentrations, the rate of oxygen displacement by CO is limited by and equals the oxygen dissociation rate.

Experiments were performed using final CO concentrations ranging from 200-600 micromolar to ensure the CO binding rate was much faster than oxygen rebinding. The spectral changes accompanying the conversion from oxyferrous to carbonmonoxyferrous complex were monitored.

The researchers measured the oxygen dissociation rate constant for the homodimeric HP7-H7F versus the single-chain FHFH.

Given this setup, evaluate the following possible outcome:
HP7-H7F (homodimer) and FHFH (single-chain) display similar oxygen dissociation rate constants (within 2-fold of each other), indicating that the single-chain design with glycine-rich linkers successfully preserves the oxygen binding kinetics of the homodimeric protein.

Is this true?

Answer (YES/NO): YES